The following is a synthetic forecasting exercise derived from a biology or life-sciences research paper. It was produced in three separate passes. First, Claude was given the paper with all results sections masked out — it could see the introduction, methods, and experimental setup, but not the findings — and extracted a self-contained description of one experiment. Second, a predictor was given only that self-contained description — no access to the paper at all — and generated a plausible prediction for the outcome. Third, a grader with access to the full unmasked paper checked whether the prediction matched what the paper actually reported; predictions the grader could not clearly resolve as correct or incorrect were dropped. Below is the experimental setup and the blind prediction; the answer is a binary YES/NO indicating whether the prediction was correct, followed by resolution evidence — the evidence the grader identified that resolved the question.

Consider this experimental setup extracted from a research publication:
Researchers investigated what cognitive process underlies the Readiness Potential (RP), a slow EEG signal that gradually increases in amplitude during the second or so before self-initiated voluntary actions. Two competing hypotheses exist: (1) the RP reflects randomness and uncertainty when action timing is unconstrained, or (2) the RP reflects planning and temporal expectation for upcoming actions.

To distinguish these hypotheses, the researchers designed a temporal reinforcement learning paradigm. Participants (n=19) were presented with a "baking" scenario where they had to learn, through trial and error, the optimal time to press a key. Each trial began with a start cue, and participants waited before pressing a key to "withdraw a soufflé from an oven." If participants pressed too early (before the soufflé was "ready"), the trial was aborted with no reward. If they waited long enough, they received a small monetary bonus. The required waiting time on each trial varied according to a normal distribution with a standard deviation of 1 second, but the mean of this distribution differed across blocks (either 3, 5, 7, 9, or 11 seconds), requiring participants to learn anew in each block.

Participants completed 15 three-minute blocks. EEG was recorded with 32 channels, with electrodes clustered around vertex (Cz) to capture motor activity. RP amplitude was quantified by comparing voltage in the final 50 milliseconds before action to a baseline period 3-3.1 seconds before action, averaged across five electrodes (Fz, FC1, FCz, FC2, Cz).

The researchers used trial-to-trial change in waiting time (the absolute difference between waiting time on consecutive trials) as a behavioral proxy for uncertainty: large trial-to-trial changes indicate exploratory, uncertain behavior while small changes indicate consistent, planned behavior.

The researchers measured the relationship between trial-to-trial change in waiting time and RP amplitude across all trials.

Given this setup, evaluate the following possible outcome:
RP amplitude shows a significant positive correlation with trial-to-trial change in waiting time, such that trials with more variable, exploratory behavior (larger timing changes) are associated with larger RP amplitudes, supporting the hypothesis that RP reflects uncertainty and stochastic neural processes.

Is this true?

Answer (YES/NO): NO